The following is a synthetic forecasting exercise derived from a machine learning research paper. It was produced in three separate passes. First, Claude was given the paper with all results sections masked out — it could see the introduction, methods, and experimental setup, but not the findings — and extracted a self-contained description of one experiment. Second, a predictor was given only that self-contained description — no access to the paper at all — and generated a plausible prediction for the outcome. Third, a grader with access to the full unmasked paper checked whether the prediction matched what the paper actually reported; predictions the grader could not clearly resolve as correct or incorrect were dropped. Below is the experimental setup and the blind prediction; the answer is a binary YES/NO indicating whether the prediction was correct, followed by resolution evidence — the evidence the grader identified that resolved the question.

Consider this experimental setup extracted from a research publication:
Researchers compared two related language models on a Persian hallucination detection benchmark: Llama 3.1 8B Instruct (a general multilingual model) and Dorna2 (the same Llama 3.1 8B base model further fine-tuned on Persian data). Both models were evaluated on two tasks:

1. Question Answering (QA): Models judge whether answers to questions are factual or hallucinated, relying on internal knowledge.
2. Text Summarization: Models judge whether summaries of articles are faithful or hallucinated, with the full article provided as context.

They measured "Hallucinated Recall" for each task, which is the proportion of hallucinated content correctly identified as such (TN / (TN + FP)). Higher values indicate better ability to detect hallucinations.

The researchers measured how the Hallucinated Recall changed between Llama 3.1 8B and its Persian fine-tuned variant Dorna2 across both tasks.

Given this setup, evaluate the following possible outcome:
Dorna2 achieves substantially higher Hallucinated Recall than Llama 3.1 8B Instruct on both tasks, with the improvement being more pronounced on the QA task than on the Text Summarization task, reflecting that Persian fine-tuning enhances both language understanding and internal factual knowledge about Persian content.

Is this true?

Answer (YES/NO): NO